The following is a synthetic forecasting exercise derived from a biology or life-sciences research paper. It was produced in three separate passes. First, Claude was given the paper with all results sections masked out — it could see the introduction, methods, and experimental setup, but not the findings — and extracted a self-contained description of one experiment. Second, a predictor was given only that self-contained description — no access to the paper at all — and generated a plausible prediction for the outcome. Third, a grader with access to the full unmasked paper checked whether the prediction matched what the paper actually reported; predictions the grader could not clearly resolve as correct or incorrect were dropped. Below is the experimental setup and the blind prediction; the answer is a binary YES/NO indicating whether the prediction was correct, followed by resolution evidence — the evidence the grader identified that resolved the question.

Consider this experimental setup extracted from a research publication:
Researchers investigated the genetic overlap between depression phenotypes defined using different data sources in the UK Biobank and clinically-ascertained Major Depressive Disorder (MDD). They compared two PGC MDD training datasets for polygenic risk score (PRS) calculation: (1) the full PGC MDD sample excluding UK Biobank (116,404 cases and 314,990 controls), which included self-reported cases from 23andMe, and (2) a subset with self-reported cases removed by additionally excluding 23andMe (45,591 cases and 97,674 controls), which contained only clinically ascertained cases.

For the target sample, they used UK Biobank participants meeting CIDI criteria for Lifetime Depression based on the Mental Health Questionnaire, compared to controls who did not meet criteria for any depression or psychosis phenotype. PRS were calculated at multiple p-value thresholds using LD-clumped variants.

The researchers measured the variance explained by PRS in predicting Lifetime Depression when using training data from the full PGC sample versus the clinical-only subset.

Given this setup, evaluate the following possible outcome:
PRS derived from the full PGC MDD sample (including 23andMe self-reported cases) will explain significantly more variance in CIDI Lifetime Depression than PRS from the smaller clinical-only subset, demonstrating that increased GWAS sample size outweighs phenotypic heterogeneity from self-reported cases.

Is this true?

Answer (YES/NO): YES